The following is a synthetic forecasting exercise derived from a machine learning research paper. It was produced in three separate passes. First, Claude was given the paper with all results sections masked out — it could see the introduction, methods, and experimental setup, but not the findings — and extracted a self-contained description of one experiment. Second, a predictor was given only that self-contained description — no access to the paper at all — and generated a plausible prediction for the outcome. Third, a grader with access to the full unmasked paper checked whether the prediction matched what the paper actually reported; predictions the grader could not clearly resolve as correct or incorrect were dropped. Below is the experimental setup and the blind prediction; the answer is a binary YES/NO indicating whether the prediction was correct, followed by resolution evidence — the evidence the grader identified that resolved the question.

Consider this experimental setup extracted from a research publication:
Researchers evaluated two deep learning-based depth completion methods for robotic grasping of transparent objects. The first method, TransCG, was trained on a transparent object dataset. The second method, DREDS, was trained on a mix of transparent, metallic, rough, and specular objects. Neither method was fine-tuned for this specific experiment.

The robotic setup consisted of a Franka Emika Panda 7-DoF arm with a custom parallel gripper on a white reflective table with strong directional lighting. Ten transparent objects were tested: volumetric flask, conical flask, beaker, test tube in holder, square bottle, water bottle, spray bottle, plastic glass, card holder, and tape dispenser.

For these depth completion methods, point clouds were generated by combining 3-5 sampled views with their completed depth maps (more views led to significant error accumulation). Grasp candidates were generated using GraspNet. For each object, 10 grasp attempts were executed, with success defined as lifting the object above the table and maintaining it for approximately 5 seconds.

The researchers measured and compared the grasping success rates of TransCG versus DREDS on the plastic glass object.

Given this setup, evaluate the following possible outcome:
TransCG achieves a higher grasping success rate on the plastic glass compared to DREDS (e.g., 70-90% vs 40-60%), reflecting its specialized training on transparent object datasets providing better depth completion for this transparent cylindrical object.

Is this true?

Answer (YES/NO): NO